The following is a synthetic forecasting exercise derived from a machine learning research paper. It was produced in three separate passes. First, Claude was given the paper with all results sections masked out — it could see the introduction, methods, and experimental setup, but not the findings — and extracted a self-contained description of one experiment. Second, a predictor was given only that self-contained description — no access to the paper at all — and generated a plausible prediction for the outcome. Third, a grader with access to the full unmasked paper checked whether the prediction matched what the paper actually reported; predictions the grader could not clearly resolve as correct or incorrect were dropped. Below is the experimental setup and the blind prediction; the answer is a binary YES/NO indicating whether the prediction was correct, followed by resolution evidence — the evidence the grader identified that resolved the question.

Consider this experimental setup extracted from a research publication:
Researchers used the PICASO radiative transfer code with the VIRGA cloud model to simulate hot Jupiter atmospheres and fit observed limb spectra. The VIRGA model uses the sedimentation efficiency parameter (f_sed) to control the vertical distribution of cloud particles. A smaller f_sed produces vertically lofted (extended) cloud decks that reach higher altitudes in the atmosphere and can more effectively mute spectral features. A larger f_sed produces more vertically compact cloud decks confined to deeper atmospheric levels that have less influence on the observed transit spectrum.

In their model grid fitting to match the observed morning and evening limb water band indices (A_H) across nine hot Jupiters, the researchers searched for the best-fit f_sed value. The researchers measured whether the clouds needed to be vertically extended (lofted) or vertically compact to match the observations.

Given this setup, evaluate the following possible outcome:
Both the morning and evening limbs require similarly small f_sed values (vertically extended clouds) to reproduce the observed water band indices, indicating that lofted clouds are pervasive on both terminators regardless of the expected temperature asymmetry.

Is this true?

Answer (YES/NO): NO